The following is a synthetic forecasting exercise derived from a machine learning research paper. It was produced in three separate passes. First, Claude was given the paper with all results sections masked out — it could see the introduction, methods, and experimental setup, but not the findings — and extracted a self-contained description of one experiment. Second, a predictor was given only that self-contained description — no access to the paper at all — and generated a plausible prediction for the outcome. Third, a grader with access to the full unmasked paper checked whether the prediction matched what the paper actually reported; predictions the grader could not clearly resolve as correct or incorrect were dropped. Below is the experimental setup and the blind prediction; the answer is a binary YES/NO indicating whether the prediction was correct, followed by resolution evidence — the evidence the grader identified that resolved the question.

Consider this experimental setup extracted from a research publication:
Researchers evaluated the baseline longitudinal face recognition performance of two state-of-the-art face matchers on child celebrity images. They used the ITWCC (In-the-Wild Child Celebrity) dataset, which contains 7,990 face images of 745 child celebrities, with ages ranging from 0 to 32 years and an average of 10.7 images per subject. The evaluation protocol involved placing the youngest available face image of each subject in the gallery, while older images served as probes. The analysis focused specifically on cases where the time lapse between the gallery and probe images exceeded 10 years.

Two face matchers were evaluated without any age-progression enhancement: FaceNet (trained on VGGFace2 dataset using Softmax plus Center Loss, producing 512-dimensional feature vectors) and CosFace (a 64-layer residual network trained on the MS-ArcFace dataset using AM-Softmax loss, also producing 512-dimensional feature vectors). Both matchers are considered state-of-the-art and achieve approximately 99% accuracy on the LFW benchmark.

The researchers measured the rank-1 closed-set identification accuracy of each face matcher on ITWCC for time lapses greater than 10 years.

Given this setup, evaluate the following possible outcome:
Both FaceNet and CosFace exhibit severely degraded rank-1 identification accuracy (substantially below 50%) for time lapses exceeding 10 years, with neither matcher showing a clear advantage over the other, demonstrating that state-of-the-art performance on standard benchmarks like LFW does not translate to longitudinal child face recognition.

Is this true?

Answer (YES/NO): NO